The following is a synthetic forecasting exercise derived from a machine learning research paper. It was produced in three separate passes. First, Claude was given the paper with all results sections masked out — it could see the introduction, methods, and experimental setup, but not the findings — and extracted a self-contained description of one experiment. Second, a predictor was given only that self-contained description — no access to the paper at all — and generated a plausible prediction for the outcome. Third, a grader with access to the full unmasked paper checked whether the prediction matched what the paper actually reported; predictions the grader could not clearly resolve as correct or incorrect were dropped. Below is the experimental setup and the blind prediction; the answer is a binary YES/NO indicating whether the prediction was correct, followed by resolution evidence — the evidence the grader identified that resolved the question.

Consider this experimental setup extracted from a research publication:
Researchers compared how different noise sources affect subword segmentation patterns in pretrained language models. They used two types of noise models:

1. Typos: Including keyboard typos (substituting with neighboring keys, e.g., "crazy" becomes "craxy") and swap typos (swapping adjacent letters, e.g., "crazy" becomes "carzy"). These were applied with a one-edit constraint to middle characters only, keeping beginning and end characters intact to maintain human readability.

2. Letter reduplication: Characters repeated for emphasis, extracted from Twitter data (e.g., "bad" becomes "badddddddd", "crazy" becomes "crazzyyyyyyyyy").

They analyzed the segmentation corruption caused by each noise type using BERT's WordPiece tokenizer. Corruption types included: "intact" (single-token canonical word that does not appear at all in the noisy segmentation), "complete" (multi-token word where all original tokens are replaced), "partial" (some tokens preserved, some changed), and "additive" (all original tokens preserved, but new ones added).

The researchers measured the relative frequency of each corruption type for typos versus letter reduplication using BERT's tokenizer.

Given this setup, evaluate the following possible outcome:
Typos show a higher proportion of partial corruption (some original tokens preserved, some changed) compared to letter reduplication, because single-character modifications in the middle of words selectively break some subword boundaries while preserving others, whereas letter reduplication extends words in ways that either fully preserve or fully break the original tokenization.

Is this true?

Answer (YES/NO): YES